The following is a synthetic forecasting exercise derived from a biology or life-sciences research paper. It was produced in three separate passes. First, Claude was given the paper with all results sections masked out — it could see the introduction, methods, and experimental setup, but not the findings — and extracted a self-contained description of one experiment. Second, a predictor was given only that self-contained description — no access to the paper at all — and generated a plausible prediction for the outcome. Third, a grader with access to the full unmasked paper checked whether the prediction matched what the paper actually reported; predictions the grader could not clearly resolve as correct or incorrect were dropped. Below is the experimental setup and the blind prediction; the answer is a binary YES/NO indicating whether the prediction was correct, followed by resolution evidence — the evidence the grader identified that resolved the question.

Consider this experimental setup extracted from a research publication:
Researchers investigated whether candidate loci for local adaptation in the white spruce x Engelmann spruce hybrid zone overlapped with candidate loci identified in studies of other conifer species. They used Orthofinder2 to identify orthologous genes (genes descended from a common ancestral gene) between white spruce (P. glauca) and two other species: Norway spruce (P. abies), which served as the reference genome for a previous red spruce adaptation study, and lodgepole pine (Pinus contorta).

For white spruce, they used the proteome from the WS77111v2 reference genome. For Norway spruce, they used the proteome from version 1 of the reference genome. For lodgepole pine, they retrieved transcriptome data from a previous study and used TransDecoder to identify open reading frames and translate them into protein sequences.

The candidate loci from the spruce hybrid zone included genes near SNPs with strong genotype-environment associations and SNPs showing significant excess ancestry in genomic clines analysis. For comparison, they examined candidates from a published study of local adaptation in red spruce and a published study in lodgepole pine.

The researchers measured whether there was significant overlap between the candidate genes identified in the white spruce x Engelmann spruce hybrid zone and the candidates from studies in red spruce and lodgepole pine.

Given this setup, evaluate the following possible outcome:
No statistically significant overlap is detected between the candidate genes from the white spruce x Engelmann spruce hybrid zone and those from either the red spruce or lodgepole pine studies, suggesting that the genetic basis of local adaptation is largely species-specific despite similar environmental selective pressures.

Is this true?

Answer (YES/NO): NO